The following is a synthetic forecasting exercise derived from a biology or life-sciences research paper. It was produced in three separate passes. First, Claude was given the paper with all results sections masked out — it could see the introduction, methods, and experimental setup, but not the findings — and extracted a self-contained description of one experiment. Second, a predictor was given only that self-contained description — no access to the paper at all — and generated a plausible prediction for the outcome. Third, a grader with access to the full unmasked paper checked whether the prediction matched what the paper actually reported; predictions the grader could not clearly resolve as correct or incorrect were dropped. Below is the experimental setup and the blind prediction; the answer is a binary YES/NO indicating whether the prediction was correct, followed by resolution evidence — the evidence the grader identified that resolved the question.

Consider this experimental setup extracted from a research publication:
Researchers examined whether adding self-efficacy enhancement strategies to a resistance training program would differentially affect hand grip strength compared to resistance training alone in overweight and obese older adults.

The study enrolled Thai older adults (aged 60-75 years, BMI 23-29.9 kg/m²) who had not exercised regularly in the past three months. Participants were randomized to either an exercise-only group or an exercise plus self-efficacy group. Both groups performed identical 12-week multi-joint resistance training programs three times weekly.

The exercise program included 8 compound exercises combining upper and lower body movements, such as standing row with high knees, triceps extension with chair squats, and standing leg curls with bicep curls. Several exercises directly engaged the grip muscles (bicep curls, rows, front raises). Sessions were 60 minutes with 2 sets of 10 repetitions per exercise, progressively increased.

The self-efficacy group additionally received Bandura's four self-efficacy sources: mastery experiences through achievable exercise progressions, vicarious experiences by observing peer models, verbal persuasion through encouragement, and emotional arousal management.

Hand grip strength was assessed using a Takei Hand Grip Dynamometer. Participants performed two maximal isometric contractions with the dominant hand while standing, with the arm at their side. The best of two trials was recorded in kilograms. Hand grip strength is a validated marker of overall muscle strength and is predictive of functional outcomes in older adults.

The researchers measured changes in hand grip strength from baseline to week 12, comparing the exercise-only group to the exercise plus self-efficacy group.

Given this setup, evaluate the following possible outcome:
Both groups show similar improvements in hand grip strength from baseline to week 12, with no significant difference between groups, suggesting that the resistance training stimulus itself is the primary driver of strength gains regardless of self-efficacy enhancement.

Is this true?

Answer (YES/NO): YES